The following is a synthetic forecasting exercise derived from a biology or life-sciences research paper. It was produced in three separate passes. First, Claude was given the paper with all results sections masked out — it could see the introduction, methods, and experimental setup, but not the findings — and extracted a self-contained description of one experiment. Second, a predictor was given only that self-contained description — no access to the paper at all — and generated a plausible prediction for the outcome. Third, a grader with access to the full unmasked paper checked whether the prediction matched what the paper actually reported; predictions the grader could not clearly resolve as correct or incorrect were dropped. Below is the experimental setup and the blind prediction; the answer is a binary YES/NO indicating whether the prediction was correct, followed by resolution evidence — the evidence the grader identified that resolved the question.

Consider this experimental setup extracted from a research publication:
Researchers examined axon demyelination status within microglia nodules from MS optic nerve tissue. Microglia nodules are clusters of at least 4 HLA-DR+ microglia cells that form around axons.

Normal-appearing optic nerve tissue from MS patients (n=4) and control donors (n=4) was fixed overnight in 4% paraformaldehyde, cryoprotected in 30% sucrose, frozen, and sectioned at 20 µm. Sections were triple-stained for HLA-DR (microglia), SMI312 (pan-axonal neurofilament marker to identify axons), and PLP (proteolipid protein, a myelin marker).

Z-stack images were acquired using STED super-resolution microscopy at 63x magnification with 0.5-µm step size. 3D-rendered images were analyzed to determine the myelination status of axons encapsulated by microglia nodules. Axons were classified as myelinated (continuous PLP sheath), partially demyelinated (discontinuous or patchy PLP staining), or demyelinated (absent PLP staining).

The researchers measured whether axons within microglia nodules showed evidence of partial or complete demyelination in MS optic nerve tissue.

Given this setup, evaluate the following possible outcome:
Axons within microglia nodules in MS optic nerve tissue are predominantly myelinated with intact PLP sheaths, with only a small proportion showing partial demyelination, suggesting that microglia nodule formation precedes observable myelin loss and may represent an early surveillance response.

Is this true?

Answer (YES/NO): NO